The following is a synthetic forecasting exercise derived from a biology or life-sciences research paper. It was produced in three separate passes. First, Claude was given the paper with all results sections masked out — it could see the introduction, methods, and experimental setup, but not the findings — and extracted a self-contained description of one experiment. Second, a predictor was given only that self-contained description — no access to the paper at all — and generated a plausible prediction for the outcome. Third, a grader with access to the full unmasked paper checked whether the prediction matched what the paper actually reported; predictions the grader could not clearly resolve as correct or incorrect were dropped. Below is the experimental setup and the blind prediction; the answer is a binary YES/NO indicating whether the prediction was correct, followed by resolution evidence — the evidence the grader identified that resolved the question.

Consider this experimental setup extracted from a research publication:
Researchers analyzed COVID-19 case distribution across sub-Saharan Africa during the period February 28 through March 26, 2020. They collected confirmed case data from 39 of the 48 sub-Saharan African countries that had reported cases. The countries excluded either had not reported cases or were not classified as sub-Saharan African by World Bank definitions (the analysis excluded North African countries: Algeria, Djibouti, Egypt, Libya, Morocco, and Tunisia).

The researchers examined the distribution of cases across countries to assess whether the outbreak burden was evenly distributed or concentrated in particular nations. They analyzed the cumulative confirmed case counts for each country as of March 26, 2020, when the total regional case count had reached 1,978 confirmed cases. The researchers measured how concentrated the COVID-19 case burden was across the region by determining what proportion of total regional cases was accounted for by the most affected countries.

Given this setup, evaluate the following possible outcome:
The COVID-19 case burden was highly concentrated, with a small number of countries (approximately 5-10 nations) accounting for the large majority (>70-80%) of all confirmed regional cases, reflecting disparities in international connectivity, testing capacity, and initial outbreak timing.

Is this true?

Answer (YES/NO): YES